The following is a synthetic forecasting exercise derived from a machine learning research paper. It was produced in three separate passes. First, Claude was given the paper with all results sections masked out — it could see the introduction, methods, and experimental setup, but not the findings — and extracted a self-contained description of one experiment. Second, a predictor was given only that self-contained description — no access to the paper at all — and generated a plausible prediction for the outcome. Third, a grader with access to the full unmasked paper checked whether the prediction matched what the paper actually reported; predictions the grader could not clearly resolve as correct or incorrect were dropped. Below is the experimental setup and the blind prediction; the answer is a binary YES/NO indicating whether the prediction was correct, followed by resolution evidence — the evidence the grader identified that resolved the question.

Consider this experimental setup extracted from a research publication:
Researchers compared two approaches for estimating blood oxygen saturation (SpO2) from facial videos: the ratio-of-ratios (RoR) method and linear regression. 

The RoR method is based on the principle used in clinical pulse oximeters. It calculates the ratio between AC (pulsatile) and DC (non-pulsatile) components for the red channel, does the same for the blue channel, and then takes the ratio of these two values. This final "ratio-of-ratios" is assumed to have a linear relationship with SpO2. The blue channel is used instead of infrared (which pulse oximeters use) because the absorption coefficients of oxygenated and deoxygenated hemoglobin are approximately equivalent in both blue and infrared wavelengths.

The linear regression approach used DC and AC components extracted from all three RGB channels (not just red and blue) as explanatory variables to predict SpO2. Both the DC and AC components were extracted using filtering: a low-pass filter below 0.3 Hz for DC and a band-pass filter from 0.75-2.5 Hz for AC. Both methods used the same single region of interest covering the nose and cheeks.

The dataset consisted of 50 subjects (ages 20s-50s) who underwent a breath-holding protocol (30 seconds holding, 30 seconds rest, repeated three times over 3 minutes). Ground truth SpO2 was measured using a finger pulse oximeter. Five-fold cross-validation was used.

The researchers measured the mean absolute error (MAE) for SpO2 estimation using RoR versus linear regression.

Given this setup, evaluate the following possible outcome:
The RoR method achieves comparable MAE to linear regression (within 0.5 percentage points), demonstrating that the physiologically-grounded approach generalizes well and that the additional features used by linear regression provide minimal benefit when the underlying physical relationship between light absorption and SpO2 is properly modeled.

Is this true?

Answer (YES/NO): YES